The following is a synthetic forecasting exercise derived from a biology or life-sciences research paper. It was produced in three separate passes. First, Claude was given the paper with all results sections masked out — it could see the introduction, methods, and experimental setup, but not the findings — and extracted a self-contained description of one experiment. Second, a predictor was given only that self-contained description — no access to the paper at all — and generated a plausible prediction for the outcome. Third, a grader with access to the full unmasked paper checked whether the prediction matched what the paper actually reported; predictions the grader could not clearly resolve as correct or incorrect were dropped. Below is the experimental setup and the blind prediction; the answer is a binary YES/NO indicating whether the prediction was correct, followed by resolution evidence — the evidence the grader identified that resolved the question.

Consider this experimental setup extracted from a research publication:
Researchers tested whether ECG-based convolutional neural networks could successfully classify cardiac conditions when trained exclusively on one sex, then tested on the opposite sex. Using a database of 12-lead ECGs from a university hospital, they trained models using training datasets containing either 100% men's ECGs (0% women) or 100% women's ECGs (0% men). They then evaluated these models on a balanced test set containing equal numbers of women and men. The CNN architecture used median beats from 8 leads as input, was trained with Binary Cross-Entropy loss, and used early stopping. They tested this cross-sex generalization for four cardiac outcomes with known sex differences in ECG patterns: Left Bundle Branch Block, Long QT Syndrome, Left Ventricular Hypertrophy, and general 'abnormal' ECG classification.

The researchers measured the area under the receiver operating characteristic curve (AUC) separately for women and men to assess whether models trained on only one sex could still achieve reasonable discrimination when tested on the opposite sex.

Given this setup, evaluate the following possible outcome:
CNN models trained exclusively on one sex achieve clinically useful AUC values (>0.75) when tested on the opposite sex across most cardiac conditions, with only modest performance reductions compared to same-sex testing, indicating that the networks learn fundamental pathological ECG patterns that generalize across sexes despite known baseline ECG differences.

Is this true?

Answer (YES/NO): YES